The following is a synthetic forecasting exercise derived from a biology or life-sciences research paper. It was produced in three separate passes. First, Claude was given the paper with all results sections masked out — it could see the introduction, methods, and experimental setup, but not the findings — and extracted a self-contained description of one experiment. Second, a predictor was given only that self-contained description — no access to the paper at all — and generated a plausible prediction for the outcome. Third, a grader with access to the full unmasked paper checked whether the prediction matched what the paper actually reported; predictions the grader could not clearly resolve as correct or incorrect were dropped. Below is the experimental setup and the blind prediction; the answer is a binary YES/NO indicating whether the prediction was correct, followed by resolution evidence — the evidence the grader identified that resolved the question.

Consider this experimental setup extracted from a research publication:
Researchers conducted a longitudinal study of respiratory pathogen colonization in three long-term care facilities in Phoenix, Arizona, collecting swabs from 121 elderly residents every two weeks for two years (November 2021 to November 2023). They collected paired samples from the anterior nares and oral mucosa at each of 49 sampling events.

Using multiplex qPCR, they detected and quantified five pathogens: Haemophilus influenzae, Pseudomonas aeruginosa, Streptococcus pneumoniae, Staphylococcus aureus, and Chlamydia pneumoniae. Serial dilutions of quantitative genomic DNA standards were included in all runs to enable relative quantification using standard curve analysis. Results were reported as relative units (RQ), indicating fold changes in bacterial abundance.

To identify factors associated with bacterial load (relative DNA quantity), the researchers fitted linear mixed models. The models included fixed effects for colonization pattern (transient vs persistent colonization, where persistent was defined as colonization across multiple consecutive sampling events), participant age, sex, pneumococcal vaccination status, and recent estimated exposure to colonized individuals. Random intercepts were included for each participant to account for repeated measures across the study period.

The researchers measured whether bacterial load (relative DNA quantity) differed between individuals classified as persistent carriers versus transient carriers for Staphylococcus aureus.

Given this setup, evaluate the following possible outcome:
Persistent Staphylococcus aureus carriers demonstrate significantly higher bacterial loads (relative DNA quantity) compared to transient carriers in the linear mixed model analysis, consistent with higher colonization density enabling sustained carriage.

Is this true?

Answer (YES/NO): YES